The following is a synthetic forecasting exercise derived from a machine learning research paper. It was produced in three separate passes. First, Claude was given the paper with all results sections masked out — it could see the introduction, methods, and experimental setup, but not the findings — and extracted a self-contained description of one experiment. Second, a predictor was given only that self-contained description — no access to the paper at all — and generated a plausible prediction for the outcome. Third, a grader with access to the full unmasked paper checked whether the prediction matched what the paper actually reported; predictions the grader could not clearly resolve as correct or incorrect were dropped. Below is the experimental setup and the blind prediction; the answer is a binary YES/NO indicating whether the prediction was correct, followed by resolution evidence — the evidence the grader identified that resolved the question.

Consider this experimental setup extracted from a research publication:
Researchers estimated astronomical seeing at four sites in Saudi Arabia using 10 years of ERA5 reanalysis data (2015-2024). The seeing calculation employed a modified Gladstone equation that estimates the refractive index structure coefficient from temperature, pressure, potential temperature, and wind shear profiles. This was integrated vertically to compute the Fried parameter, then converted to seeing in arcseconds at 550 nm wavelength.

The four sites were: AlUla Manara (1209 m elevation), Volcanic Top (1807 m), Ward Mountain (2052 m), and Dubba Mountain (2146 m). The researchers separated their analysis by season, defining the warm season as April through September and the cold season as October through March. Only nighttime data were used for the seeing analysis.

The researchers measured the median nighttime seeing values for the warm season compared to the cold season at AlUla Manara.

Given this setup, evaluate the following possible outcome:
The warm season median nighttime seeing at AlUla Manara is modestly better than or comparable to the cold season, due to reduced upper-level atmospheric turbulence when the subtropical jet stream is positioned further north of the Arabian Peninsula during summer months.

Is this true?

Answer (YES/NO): YES